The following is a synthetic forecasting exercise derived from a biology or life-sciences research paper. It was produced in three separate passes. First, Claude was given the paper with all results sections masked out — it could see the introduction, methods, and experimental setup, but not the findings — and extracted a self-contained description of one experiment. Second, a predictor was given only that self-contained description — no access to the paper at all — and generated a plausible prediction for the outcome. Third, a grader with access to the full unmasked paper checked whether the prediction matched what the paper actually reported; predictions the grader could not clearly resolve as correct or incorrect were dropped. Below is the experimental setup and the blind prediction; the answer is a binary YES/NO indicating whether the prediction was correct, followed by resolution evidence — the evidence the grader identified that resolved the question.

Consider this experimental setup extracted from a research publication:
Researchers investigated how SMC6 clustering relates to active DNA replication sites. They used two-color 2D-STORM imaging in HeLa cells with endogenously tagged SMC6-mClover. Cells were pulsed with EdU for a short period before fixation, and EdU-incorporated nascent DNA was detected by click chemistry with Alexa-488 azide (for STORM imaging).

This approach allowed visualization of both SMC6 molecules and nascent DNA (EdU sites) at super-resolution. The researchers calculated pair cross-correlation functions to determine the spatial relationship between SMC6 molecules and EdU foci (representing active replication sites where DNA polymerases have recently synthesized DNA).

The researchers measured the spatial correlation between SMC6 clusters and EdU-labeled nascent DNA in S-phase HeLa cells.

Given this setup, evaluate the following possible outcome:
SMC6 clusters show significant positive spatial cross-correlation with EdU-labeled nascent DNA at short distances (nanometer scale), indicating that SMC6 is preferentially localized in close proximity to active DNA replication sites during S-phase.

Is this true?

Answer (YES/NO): YES